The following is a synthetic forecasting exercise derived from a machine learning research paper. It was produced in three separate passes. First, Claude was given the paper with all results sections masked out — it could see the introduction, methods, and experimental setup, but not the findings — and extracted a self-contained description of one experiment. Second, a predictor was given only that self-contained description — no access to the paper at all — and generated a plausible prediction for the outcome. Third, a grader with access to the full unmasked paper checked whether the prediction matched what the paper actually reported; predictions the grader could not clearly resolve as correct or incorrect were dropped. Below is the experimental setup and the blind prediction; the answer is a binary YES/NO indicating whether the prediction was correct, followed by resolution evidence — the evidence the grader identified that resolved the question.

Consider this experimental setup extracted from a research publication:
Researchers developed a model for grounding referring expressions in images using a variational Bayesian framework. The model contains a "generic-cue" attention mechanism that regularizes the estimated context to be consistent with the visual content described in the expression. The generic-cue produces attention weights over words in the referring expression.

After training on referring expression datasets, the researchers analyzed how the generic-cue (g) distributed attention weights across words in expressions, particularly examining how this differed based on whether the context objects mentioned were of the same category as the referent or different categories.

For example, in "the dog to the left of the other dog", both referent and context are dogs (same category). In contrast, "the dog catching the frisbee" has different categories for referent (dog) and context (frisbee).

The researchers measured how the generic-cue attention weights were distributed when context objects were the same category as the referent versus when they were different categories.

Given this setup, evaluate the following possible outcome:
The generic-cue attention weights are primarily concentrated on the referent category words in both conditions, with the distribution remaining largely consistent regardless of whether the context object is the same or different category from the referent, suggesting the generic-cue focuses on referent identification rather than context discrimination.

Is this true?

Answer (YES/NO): NO